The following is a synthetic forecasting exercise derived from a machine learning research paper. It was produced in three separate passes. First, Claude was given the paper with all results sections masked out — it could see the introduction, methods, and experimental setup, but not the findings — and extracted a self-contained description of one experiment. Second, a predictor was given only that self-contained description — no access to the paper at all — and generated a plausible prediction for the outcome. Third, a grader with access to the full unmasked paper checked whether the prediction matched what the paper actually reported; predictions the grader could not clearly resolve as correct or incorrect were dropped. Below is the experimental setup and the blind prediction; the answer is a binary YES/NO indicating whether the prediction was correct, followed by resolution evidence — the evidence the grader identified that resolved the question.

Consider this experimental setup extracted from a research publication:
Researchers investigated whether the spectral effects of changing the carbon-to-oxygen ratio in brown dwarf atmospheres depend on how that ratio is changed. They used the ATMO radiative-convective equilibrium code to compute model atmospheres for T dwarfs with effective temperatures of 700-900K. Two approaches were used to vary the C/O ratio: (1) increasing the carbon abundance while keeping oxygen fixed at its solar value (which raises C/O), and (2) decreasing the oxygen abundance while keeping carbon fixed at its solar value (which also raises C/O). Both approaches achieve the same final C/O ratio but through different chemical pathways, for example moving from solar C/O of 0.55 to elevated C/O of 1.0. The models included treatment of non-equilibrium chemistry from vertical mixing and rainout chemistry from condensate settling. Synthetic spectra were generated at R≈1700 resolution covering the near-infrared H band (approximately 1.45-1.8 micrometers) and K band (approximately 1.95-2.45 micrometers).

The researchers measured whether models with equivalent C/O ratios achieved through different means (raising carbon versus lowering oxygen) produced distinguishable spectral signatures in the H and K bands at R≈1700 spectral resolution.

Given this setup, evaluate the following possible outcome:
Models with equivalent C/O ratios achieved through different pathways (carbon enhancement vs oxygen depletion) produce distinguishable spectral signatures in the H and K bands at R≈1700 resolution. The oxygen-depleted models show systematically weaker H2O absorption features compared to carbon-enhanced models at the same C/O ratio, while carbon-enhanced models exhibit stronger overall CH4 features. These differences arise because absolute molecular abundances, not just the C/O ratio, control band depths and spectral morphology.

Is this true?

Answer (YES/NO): NO